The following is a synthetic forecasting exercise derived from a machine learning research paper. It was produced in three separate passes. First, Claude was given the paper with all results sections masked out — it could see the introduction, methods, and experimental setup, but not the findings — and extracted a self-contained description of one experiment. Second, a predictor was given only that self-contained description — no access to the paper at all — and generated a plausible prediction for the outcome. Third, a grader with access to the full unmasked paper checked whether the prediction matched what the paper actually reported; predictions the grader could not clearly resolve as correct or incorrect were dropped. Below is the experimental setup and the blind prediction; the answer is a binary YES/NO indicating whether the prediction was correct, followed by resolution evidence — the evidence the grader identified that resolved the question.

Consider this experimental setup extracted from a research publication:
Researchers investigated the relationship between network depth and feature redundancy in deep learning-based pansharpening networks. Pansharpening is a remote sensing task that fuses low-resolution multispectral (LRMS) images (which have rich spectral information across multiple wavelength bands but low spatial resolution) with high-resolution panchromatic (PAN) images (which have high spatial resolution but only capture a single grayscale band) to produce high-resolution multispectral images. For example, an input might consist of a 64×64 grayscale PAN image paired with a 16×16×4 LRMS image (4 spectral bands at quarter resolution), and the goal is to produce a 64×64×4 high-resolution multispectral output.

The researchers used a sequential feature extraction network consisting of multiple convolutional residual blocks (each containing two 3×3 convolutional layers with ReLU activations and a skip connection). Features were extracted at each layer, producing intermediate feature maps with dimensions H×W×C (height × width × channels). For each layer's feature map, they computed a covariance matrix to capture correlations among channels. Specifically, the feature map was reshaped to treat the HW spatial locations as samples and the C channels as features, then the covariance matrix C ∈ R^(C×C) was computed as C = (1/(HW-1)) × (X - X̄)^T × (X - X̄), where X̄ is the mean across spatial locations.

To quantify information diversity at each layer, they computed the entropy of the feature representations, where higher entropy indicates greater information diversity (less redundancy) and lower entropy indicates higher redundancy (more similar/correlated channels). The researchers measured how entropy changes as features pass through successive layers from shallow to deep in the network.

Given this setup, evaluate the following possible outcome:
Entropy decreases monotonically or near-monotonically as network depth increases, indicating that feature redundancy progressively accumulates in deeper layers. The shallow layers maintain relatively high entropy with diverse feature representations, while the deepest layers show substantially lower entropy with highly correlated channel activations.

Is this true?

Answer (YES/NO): YES